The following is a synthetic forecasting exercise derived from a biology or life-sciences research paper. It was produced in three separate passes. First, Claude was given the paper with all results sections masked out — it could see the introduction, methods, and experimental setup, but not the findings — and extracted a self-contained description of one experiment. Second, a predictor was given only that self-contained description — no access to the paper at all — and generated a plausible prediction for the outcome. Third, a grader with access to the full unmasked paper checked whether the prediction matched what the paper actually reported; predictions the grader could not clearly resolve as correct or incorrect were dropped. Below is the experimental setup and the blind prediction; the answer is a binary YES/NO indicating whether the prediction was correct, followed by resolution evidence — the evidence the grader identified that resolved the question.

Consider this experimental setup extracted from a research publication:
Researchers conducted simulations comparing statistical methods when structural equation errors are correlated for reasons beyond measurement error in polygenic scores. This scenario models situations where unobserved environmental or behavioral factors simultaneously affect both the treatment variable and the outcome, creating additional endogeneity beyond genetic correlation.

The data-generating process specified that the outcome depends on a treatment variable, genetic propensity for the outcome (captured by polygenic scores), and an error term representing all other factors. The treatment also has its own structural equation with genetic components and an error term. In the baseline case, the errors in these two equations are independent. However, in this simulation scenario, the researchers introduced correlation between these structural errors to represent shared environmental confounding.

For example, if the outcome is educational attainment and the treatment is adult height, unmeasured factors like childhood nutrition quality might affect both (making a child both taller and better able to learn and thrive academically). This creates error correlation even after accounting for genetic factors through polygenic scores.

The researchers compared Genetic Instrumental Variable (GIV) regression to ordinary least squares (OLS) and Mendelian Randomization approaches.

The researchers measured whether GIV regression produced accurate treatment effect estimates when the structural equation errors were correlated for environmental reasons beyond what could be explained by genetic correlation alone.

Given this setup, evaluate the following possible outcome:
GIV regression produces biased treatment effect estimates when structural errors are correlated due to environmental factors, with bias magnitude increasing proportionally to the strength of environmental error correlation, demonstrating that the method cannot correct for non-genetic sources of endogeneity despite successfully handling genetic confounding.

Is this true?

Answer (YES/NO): NO